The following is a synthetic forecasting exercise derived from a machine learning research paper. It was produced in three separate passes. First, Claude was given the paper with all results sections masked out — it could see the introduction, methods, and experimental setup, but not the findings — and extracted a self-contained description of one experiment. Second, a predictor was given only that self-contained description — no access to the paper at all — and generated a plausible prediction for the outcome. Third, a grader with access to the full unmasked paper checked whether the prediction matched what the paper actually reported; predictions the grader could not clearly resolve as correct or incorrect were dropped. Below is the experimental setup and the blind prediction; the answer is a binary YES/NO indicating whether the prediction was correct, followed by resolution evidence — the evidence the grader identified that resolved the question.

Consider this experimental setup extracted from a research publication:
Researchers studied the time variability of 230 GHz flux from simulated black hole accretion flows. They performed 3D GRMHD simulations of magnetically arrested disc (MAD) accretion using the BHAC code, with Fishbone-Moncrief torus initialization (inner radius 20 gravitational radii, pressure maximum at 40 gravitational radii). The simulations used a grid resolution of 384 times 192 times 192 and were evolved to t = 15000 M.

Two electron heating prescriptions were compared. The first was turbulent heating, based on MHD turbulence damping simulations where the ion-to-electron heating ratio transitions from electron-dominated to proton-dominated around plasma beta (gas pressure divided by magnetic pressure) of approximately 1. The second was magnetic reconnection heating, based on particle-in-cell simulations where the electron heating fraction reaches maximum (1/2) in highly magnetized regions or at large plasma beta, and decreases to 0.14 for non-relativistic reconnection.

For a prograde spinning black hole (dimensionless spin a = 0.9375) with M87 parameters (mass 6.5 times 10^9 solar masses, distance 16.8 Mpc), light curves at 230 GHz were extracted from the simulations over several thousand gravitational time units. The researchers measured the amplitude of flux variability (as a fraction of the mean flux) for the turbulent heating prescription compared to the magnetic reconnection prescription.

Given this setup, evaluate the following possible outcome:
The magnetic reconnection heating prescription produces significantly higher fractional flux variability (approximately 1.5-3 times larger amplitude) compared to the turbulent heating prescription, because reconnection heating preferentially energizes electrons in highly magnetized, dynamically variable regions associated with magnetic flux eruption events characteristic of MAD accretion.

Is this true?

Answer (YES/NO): NO